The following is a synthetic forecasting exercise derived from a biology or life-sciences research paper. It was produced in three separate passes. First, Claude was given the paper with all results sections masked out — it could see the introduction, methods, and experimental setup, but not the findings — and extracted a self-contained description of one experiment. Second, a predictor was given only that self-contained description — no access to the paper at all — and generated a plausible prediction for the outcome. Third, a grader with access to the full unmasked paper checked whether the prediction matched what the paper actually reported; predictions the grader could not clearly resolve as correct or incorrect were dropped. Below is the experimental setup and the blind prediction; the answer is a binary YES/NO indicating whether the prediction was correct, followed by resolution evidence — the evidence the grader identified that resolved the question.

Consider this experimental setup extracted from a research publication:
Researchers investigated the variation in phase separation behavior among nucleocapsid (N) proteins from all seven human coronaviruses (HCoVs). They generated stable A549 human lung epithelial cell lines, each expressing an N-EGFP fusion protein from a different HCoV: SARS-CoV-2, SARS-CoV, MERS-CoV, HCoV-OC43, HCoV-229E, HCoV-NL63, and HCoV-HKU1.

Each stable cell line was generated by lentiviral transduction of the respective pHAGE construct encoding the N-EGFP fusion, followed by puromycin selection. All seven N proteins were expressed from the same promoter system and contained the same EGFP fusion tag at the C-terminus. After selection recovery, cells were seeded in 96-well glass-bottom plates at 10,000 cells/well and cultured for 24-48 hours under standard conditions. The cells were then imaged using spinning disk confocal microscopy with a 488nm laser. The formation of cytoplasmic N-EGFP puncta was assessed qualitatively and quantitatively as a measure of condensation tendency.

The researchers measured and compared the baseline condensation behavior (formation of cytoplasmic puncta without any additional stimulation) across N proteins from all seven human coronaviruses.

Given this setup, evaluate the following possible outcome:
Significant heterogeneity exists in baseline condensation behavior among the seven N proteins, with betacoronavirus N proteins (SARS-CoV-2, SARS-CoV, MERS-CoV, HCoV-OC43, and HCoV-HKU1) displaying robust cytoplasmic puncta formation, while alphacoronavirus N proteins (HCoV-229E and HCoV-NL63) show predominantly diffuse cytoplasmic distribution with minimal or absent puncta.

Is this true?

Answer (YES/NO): NO